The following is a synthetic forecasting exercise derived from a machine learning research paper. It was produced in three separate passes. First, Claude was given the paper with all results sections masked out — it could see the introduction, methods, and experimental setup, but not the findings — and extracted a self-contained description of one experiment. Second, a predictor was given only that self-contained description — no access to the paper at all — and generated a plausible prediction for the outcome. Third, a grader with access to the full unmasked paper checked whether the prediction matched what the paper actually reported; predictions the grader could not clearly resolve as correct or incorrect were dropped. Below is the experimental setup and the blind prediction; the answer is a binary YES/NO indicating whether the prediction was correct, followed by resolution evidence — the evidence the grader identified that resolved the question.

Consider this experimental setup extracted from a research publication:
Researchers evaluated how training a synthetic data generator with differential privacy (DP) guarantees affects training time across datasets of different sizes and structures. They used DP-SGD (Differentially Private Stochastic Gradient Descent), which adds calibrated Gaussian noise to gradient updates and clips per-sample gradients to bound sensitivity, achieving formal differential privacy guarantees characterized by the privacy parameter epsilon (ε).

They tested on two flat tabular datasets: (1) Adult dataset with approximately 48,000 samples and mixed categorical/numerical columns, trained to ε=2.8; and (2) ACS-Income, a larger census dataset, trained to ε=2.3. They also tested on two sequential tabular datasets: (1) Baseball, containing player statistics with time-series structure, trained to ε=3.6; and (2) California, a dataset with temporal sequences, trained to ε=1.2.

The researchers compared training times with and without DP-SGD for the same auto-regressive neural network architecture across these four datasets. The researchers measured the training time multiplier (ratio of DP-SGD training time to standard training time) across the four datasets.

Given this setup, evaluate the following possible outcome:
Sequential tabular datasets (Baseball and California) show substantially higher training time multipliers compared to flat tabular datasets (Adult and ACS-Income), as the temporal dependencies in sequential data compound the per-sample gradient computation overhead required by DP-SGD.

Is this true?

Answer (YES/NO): NO